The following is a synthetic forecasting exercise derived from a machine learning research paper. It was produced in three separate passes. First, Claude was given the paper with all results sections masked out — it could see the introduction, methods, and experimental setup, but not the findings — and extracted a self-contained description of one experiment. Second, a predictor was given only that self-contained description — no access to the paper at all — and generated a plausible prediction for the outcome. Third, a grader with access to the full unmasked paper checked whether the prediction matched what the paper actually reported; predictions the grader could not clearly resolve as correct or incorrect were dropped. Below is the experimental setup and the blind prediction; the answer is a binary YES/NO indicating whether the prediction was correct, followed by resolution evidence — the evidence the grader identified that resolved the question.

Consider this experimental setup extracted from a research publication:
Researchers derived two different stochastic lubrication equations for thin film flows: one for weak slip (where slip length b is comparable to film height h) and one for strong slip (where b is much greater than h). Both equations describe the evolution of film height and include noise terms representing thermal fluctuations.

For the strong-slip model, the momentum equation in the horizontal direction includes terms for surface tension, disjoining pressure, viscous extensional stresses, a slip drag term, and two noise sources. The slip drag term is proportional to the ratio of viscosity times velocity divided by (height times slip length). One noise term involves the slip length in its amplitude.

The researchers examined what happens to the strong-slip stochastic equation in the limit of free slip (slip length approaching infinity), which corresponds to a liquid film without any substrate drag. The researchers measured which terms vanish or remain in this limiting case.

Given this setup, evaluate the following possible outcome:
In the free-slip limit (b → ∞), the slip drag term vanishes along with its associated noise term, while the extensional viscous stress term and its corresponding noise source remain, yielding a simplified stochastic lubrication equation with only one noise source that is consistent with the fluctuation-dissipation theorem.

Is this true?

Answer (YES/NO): YES